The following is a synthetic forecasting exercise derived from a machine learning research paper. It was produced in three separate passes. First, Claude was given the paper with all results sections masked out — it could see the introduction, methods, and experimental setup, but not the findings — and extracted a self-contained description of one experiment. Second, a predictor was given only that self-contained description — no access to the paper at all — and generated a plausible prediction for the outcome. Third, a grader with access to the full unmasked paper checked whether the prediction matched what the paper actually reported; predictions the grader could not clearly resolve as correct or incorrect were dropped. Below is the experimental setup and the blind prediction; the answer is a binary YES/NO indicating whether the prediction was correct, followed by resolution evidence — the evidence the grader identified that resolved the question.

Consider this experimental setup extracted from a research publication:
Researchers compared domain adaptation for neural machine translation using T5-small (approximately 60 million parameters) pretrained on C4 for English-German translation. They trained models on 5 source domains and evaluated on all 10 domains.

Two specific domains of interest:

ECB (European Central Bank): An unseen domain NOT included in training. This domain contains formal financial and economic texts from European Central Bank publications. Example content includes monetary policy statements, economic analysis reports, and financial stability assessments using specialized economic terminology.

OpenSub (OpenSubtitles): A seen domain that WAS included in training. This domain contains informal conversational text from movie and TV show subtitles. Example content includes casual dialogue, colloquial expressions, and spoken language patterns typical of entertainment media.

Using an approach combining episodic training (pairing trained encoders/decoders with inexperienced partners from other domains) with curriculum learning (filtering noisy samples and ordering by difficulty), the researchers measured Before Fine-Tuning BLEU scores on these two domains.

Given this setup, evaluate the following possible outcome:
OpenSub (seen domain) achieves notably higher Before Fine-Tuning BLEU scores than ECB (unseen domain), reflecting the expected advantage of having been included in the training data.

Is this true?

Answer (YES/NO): NO